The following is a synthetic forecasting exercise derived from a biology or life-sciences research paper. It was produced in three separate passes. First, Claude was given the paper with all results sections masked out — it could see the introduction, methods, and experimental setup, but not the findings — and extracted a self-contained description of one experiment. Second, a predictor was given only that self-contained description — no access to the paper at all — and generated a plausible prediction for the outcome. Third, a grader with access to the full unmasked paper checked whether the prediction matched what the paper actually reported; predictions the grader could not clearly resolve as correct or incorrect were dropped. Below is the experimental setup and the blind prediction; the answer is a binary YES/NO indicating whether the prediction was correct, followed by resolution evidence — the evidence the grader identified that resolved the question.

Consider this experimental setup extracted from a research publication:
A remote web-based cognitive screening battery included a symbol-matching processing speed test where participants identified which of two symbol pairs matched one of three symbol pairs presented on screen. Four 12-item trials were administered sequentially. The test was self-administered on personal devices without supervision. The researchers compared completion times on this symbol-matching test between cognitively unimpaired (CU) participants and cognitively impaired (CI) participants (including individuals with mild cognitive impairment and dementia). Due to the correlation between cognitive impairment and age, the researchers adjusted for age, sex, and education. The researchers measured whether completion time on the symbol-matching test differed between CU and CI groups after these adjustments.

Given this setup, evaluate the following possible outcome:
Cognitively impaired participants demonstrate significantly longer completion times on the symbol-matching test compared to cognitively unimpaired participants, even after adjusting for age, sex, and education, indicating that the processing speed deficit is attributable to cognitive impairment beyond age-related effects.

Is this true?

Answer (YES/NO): YES